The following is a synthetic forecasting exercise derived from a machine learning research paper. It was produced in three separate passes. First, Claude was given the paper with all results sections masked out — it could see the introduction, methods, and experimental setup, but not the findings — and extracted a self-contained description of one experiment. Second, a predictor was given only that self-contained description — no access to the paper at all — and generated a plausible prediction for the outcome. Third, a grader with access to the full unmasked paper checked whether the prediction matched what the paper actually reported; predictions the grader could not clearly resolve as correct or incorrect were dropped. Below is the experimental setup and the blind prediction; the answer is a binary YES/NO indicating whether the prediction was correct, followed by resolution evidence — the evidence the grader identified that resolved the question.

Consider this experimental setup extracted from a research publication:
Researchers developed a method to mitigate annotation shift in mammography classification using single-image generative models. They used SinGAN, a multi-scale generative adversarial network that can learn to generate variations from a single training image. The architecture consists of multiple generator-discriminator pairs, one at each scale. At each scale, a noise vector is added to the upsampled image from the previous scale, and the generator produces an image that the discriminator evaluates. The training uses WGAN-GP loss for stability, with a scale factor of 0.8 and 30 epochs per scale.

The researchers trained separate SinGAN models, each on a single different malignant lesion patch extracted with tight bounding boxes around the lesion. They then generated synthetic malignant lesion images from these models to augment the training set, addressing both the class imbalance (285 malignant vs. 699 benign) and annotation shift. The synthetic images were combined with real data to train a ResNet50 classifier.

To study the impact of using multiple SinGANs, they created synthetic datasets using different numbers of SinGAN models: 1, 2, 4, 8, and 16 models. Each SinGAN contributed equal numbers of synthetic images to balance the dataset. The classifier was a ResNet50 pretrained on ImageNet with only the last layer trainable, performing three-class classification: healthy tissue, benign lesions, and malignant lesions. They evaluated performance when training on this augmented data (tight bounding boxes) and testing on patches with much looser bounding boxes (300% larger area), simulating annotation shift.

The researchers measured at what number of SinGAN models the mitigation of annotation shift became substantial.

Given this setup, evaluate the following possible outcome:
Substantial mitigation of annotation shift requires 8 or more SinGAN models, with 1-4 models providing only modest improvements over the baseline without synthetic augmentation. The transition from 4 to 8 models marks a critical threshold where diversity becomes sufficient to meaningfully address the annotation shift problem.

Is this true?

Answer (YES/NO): NO